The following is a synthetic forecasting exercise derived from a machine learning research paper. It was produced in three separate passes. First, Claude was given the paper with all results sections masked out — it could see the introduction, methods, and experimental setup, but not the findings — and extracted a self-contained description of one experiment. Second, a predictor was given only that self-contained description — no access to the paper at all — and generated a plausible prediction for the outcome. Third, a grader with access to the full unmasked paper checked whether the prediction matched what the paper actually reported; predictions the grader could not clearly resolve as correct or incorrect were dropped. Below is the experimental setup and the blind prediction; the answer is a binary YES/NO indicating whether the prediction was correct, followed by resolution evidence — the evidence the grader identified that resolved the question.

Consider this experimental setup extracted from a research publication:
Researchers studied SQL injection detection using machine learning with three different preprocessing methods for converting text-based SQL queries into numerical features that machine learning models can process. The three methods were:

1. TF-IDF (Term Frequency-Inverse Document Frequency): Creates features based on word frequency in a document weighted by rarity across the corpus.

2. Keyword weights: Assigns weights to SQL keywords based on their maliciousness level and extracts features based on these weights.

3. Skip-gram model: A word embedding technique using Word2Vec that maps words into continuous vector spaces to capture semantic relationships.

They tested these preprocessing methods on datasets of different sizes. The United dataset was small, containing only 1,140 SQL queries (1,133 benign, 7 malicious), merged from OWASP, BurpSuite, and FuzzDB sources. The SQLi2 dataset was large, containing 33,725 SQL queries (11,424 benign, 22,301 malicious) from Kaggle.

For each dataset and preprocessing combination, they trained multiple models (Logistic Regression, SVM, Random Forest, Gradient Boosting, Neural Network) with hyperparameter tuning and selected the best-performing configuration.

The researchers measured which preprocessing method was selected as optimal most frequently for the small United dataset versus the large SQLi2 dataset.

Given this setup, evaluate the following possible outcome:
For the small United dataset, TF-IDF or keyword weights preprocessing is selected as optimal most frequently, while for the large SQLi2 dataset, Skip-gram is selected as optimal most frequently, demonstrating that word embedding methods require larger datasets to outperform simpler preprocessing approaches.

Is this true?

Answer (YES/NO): NO